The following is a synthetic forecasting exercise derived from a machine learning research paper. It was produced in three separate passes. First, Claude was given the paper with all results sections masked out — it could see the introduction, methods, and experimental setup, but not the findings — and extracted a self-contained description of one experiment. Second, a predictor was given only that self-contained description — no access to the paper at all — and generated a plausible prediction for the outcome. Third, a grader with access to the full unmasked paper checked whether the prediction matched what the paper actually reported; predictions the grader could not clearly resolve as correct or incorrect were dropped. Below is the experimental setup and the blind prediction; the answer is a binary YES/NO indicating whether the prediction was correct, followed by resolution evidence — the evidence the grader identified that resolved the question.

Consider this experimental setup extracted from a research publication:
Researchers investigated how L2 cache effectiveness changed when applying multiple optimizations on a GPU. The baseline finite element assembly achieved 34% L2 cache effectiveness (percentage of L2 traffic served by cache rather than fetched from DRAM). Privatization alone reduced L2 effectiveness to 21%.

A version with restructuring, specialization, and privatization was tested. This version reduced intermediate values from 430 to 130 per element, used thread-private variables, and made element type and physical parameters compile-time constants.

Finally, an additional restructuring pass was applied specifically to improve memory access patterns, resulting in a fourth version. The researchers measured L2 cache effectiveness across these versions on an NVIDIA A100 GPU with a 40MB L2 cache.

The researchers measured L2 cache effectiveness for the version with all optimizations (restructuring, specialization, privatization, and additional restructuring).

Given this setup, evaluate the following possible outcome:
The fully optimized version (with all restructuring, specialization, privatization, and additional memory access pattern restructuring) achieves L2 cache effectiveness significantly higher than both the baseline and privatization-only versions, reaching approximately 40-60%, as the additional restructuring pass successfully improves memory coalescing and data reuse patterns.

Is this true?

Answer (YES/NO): NO